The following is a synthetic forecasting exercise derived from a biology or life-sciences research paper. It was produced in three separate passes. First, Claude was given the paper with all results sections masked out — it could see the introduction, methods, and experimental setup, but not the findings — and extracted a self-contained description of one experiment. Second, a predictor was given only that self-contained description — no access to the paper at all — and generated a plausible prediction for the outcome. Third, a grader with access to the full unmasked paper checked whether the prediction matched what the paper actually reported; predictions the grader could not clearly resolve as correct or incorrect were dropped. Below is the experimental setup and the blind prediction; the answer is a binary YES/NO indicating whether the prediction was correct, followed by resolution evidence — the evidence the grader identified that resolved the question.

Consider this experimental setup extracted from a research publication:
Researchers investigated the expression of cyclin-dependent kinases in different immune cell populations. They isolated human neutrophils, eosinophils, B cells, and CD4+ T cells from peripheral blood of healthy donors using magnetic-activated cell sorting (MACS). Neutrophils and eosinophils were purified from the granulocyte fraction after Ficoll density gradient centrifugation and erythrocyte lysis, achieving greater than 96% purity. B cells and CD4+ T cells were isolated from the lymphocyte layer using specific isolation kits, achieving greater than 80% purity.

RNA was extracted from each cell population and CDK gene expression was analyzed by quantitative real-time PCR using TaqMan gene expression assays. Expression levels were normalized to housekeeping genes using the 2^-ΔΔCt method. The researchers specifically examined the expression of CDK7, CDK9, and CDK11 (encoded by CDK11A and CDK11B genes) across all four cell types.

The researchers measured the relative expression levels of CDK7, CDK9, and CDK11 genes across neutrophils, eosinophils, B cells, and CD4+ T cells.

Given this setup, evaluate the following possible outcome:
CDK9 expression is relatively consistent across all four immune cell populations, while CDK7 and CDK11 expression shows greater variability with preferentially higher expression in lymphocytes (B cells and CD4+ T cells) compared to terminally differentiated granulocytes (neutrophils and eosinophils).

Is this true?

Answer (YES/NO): NO